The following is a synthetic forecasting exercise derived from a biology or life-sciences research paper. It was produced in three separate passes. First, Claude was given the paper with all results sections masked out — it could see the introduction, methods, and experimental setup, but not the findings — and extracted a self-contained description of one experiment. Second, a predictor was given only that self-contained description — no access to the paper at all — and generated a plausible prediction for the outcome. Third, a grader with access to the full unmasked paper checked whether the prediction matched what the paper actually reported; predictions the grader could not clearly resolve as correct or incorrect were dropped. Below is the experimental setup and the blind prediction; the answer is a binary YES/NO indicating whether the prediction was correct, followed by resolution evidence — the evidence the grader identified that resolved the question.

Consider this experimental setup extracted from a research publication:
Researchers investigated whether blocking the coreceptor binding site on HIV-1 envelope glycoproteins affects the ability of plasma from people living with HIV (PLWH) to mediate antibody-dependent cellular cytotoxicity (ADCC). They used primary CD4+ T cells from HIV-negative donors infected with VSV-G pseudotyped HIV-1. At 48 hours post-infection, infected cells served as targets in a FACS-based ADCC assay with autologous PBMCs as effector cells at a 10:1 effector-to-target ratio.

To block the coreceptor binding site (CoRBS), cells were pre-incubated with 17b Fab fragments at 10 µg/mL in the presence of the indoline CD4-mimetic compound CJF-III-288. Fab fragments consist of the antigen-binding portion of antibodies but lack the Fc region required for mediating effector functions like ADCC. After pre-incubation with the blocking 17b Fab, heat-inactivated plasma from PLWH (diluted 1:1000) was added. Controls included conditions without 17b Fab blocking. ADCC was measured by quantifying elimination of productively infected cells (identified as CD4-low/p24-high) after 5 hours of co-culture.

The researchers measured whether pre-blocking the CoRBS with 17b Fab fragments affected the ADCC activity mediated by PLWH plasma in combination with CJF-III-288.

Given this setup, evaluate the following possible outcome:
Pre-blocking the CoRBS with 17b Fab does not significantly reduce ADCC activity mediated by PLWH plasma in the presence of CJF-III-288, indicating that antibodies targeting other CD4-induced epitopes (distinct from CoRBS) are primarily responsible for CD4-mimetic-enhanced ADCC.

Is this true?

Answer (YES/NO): NO